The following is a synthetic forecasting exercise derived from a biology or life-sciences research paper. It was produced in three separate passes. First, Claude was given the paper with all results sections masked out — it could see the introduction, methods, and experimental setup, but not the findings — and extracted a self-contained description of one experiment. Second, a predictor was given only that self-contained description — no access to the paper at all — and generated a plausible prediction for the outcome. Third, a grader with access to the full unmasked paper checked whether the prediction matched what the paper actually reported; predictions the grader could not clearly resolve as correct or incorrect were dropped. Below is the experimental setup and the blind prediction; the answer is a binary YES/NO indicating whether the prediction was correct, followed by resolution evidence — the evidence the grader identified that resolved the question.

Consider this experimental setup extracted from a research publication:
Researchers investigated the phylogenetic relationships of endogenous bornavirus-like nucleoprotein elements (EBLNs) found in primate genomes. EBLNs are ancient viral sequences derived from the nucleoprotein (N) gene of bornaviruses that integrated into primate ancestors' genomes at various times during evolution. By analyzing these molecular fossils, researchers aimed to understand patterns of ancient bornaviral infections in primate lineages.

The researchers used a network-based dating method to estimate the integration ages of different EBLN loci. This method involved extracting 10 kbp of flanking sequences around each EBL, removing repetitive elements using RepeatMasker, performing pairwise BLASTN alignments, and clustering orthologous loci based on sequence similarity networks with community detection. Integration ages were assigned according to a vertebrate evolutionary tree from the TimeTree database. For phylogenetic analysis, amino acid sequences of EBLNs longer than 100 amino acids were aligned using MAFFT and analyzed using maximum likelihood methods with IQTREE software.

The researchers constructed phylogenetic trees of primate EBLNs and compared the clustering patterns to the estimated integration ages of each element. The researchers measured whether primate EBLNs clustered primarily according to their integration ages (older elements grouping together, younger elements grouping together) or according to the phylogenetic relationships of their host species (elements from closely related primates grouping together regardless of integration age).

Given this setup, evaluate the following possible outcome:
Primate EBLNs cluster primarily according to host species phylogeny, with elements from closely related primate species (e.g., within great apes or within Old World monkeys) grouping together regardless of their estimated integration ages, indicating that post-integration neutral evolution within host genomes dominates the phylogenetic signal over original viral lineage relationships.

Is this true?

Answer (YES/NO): NO